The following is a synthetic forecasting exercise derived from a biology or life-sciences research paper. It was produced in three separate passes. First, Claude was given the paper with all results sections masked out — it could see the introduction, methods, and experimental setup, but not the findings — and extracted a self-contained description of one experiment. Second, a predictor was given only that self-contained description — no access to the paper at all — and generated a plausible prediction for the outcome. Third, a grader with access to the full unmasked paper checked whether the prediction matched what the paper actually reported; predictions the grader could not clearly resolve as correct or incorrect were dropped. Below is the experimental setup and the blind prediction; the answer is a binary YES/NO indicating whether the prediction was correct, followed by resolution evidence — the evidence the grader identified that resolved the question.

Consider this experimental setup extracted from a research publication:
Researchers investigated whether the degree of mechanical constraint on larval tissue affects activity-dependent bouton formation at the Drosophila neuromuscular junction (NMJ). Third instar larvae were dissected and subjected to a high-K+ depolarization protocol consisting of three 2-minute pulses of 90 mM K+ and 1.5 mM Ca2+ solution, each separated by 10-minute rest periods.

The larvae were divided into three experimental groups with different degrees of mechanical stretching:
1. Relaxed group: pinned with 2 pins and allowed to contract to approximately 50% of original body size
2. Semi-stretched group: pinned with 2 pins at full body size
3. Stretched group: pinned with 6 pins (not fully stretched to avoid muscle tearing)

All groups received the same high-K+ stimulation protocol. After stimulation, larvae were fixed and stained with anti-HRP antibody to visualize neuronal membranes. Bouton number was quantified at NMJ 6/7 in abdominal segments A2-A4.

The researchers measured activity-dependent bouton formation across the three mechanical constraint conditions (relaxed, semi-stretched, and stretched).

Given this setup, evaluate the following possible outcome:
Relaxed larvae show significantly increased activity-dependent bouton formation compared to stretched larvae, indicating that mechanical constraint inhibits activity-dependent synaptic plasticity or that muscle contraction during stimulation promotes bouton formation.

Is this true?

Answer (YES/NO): YES